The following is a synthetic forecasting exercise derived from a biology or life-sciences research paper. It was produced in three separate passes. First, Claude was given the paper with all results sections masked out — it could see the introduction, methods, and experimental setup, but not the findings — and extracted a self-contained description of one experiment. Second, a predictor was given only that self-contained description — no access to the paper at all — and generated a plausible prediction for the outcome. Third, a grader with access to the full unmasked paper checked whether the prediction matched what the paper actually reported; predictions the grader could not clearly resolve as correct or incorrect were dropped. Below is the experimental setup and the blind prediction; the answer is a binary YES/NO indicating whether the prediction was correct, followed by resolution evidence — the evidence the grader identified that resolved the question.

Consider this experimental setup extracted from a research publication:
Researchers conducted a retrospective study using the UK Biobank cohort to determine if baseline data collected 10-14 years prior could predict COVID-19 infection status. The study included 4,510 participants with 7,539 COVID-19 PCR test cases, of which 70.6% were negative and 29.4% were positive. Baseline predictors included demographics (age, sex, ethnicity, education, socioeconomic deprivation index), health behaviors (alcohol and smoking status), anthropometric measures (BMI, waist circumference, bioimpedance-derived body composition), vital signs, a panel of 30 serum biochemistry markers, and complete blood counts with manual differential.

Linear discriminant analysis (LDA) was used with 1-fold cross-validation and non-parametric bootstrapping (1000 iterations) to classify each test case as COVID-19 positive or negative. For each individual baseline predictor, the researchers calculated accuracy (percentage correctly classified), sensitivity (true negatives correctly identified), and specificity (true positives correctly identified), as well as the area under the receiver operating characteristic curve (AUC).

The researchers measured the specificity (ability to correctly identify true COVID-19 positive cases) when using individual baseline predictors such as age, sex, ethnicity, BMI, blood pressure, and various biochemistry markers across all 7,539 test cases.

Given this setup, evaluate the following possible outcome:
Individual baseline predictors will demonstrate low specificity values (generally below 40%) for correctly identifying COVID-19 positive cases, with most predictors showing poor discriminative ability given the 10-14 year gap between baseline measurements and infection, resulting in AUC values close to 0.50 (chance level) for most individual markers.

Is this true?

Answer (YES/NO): YES